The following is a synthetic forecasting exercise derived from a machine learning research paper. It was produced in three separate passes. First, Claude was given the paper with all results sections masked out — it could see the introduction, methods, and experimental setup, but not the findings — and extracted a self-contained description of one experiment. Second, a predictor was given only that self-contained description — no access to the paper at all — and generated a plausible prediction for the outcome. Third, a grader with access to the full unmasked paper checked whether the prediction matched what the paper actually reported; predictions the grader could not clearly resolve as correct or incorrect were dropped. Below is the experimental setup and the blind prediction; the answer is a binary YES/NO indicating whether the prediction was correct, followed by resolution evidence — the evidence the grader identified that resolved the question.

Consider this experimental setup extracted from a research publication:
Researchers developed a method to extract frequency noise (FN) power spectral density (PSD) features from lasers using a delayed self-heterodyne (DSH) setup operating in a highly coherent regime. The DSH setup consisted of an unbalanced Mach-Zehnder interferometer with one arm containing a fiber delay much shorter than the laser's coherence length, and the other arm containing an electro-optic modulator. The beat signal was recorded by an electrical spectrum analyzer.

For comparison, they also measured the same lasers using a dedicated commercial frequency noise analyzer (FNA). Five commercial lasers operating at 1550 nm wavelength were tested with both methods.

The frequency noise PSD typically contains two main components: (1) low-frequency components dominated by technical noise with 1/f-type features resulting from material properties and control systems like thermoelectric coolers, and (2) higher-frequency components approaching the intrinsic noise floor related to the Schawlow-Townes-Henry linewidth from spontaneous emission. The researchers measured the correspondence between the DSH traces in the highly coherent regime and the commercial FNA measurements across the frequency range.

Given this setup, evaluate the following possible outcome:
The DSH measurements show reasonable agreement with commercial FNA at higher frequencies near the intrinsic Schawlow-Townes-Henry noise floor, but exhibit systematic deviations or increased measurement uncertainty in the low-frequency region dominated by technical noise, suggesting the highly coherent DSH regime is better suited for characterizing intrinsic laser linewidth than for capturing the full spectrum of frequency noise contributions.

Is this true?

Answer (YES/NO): NO